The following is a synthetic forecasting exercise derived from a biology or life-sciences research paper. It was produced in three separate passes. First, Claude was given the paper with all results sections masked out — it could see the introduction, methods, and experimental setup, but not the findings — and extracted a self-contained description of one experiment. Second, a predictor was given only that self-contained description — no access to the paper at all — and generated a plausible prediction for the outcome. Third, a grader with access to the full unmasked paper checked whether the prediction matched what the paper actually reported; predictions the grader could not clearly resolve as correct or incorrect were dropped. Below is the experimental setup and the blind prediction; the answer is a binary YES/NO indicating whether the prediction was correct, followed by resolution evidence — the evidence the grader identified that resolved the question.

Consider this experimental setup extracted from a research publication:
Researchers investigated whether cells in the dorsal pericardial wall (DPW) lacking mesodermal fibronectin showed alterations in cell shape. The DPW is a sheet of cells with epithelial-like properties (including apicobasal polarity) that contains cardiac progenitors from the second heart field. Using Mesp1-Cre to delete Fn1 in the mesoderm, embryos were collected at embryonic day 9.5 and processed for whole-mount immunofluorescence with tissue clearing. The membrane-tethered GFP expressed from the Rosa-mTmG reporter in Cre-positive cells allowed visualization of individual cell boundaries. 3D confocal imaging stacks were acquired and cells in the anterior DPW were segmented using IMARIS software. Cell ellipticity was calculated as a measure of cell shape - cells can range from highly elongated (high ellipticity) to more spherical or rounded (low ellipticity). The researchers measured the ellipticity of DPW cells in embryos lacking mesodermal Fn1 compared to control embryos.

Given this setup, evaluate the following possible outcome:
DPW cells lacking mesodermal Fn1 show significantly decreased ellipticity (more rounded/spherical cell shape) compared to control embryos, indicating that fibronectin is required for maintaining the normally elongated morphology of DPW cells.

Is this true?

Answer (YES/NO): YES